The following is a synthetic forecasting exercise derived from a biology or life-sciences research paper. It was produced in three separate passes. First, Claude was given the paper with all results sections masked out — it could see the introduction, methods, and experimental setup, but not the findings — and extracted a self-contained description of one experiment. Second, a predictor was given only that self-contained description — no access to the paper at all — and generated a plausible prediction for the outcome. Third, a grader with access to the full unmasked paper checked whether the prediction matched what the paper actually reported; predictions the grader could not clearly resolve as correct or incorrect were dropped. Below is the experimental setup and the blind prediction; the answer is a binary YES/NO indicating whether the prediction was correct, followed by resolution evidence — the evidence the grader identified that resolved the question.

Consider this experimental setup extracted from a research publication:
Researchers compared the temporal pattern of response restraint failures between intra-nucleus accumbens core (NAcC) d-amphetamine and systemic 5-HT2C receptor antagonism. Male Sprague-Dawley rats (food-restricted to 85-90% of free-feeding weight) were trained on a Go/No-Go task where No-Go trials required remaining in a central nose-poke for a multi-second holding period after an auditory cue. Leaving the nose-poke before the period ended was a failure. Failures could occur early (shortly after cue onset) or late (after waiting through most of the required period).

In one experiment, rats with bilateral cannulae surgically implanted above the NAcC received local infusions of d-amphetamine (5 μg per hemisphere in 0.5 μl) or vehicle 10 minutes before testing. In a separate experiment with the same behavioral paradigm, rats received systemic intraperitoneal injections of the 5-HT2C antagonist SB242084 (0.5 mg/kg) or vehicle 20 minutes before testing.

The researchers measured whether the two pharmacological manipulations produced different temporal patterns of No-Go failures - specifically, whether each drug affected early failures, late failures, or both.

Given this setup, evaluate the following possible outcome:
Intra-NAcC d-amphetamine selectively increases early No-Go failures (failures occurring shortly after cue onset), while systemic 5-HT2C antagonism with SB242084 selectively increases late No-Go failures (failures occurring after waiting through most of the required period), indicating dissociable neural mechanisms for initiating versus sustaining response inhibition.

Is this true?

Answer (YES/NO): NO